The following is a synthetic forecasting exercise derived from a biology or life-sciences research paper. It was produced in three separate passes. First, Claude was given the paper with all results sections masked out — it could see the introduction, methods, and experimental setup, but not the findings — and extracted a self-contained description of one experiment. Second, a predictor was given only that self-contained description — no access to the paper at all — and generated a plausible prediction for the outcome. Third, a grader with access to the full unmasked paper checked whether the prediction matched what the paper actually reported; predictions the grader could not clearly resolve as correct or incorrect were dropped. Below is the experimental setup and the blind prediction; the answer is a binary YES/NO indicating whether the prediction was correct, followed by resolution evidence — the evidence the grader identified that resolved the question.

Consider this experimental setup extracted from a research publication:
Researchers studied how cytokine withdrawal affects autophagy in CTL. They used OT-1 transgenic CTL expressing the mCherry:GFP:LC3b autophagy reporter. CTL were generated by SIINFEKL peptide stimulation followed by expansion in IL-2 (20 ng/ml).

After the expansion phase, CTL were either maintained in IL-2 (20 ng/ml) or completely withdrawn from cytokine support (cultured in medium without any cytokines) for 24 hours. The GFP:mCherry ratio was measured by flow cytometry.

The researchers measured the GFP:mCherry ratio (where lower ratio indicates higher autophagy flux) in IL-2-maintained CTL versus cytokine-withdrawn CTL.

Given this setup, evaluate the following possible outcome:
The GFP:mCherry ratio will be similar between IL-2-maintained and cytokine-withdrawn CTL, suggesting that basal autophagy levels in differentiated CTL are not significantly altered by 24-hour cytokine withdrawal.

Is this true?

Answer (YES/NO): NO